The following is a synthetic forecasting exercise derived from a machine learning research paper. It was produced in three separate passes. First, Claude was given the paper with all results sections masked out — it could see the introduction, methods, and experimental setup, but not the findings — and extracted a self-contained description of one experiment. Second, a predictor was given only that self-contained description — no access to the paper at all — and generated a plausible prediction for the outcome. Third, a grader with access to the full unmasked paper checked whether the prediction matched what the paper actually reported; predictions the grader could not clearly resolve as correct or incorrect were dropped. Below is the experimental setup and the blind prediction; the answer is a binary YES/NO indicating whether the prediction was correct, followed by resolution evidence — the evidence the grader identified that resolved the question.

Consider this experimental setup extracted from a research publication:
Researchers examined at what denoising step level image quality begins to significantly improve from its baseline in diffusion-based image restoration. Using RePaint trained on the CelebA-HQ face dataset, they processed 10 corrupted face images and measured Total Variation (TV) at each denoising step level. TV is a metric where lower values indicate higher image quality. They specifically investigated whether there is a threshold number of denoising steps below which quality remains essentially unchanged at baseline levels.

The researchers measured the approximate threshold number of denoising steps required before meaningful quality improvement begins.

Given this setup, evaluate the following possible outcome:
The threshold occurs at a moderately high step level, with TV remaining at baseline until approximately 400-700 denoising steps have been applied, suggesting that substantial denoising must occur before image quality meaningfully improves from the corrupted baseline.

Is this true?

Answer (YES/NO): NO